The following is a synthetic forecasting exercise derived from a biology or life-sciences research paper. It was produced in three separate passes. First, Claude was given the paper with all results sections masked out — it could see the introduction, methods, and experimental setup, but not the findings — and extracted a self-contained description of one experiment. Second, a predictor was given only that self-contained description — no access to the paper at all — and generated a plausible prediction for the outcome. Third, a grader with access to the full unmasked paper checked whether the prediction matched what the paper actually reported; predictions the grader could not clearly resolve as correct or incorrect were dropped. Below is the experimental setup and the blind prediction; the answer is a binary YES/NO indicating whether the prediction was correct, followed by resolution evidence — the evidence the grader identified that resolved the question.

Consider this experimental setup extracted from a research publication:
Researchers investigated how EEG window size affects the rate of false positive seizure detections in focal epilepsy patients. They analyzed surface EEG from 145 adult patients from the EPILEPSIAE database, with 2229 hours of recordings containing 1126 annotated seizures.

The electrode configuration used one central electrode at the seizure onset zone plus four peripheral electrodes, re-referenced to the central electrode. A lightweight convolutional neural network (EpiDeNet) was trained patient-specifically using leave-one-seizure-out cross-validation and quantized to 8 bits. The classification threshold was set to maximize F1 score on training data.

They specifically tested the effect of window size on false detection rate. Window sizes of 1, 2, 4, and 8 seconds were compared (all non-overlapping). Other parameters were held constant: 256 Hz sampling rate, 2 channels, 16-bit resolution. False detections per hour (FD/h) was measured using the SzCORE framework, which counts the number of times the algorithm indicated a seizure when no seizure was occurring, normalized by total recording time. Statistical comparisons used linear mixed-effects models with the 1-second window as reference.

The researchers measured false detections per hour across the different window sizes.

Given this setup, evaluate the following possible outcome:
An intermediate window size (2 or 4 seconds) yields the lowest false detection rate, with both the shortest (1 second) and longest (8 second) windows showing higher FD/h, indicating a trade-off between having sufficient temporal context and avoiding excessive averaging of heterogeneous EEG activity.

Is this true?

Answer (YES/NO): NO